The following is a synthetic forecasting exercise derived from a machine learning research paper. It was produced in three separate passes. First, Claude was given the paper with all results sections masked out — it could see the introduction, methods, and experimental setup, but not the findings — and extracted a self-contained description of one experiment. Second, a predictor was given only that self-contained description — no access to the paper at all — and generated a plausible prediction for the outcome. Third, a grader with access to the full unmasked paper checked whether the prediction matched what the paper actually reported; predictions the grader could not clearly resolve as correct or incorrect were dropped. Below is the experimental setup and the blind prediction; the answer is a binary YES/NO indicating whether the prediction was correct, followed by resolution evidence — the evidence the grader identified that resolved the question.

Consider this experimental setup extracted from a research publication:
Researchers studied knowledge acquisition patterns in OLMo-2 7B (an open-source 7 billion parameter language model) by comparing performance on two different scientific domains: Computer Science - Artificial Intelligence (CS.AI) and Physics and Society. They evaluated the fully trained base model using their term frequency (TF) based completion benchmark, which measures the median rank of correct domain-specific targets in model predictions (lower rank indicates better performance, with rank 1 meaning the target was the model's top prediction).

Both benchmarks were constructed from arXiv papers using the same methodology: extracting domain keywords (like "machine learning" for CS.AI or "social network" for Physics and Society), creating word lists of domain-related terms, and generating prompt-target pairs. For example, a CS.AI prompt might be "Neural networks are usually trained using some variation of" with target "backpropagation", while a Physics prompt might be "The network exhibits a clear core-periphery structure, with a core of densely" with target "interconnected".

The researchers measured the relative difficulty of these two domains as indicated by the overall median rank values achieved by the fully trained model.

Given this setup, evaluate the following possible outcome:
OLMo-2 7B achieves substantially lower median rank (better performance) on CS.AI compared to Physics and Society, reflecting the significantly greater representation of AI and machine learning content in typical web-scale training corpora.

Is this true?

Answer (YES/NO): YES